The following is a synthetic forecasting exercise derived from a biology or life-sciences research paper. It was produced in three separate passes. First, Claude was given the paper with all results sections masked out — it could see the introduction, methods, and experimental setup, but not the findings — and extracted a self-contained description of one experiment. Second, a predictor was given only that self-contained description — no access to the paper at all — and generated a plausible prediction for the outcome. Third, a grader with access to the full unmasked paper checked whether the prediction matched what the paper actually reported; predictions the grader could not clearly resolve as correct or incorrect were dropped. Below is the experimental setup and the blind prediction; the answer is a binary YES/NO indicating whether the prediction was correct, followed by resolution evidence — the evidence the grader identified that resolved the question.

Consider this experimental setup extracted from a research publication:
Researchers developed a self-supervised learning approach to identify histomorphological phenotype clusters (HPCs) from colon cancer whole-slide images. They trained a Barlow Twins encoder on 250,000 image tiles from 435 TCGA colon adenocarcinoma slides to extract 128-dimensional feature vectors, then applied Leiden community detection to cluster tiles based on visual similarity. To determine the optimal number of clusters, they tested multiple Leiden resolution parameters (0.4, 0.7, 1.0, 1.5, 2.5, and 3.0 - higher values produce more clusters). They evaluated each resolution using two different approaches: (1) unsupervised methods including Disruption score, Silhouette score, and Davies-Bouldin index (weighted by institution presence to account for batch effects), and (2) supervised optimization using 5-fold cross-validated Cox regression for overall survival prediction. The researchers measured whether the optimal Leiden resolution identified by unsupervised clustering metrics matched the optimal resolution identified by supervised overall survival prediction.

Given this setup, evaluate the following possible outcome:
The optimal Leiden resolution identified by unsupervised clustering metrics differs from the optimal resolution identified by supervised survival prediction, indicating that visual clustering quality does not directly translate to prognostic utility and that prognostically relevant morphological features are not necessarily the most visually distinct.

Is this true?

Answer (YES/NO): NO